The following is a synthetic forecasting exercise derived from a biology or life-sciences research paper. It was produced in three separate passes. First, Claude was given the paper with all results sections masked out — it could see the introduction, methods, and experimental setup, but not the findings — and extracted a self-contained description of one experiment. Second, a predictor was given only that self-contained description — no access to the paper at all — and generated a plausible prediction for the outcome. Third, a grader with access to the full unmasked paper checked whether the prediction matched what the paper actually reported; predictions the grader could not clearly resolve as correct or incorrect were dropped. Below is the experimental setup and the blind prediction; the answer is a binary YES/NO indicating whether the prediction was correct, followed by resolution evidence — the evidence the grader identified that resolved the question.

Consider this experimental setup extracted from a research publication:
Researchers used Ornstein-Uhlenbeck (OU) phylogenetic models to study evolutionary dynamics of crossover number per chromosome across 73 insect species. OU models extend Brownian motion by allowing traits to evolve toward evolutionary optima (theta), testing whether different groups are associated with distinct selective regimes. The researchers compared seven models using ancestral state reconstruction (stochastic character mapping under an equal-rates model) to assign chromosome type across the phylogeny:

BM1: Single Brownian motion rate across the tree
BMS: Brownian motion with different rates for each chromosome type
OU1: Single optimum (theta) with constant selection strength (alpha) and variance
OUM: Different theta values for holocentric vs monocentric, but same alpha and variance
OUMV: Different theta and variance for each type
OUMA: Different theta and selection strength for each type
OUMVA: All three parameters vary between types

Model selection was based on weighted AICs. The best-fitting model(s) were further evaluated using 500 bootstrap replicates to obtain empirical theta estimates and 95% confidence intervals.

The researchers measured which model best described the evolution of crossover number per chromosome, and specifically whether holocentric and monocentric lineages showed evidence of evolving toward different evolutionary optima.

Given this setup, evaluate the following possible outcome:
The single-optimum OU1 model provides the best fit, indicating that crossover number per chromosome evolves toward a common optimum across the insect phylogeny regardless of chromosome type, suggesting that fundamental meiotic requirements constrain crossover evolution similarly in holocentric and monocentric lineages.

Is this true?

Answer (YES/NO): NO